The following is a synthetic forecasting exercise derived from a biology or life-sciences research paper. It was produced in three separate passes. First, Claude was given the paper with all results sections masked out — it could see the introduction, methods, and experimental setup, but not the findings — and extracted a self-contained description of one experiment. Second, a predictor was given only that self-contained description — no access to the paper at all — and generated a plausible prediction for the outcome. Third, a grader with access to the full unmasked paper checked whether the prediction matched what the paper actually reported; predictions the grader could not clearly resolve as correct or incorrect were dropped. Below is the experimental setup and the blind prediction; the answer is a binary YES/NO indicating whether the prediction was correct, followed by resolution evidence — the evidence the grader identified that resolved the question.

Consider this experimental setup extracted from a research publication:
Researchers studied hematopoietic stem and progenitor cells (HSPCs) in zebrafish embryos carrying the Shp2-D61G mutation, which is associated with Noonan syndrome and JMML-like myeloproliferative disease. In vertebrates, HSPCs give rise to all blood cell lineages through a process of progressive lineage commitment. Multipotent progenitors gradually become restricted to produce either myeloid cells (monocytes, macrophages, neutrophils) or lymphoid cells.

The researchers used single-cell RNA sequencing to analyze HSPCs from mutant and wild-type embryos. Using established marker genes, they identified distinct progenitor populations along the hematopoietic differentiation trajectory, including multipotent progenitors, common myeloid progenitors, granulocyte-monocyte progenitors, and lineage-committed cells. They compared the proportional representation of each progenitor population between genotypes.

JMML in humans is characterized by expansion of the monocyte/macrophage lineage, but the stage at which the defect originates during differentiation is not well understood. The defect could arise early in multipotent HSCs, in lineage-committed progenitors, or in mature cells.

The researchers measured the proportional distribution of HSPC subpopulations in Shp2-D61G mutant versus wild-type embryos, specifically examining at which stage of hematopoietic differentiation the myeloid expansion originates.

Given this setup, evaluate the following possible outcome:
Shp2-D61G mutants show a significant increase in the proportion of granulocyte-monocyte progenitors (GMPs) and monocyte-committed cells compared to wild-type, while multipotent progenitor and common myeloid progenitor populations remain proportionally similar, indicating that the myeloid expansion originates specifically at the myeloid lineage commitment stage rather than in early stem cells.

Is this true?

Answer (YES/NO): NO